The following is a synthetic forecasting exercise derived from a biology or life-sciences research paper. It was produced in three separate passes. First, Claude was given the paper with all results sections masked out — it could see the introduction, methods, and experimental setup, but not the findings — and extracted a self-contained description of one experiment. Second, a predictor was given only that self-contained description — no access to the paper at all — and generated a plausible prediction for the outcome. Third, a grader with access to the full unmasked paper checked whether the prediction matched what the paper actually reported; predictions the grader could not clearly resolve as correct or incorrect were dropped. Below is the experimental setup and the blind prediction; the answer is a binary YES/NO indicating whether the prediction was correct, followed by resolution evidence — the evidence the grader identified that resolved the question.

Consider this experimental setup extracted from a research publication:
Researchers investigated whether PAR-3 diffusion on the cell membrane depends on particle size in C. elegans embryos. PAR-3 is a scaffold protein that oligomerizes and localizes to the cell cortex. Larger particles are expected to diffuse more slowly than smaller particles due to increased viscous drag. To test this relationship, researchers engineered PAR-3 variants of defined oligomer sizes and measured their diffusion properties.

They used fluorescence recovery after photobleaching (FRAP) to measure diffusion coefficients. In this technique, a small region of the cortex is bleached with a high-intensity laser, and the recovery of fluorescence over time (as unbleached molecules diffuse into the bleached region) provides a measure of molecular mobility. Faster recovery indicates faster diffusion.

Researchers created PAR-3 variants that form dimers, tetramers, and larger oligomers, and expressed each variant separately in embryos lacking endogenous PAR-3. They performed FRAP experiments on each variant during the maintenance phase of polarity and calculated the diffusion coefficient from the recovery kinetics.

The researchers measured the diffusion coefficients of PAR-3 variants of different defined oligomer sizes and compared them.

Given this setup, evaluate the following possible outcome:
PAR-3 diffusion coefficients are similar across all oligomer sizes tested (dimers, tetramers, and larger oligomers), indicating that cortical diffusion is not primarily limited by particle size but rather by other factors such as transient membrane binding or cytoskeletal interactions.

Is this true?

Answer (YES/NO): NO